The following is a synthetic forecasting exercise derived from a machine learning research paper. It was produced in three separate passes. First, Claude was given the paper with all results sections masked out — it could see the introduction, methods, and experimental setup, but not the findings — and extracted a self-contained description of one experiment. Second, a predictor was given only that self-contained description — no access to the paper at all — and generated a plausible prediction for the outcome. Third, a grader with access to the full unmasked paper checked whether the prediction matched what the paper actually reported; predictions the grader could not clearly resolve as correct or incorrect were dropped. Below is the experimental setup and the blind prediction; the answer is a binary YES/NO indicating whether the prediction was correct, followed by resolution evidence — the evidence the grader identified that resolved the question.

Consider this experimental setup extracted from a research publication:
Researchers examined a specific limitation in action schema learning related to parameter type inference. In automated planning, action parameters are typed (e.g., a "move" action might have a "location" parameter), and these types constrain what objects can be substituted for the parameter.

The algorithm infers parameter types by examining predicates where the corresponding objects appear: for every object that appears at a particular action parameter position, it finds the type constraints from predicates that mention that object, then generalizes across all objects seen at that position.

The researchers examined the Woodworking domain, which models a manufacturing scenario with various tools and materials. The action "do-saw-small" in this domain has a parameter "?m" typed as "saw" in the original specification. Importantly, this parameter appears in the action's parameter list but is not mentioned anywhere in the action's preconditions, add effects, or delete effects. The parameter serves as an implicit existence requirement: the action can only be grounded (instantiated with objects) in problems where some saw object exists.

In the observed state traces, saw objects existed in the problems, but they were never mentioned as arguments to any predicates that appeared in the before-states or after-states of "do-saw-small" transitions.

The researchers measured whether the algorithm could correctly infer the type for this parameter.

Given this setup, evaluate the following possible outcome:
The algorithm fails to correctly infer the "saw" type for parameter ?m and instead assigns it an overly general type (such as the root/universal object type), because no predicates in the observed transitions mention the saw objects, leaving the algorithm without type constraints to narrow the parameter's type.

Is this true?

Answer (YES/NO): NO